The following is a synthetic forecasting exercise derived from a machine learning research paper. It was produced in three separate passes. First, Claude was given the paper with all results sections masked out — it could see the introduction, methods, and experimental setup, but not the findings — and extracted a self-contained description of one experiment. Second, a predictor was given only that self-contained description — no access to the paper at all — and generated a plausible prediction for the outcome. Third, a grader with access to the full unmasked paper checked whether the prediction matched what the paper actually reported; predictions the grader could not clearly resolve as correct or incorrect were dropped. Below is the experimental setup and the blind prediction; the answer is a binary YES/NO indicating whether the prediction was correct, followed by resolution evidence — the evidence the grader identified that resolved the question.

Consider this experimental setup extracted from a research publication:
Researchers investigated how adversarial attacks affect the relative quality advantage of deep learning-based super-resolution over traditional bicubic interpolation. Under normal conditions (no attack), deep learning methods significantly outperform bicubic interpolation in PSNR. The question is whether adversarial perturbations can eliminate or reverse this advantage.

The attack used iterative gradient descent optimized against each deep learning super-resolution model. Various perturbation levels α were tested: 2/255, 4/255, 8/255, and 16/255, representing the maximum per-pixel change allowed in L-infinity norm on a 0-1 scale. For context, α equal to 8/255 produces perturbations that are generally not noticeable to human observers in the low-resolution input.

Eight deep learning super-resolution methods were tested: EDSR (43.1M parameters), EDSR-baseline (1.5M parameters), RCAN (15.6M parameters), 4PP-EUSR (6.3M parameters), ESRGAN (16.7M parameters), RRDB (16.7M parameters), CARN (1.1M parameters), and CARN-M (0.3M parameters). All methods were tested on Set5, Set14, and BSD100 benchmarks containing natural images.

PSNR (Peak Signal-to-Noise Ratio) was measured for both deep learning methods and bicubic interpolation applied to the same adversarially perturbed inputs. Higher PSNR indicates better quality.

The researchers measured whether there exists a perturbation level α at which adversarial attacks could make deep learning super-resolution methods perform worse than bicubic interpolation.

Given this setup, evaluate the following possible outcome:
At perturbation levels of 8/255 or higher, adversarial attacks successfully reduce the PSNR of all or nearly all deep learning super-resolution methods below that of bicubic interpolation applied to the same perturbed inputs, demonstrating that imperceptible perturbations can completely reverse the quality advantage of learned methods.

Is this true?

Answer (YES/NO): YES